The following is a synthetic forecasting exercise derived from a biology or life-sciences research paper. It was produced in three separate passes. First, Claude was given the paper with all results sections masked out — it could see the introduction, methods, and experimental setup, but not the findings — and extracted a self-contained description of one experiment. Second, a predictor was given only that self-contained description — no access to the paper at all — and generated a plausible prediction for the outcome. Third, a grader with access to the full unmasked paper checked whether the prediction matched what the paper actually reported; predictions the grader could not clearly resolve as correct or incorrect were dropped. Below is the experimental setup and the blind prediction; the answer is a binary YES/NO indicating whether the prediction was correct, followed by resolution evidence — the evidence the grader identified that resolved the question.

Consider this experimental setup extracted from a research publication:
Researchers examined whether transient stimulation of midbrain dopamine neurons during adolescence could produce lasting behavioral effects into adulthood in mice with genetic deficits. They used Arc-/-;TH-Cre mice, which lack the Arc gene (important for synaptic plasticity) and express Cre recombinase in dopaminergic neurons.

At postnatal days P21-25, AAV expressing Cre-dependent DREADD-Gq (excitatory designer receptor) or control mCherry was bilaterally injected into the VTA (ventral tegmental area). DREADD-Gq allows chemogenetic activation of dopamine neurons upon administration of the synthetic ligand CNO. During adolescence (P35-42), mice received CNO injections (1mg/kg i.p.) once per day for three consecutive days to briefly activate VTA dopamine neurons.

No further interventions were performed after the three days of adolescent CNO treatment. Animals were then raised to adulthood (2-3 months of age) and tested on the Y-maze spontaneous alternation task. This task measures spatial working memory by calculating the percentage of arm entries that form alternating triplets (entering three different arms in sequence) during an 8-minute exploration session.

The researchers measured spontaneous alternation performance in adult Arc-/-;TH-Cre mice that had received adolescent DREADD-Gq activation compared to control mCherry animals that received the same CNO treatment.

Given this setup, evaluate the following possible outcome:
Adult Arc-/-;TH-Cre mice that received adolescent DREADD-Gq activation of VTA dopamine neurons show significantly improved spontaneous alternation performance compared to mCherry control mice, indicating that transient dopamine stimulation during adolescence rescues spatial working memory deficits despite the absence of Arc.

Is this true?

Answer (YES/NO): YES